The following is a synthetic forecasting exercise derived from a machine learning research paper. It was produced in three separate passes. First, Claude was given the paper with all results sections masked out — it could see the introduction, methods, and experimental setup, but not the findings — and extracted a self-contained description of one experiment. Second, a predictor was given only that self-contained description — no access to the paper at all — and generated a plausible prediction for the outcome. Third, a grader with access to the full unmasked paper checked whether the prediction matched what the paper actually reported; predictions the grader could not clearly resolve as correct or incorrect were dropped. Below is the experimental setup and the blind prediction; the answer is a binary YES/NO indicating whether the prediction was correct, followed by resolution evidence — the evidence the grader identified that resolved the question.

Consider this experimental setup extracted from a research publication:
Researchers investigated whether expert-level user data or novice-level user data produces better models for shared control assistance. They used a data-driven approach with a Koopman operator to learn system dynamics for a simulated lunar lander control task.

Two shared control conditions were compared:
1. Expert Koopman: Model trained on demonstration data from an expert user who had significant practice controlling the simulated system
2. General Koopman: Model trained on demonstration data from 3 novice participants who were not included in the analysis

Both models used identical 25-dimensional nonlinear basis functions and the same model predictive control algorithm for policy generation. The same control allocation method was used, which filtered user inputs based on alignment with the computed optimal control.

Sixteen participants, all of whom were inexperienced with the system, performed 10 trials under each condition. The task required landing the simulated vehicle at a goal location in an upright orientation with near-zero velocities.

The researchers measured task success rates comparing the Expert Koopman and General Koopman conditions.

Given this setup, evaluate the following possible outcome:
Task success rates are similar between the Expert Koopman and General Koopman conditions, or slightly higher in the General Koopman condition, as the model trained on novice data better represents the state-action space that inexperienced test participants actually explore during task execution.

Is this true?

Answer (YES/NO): YES